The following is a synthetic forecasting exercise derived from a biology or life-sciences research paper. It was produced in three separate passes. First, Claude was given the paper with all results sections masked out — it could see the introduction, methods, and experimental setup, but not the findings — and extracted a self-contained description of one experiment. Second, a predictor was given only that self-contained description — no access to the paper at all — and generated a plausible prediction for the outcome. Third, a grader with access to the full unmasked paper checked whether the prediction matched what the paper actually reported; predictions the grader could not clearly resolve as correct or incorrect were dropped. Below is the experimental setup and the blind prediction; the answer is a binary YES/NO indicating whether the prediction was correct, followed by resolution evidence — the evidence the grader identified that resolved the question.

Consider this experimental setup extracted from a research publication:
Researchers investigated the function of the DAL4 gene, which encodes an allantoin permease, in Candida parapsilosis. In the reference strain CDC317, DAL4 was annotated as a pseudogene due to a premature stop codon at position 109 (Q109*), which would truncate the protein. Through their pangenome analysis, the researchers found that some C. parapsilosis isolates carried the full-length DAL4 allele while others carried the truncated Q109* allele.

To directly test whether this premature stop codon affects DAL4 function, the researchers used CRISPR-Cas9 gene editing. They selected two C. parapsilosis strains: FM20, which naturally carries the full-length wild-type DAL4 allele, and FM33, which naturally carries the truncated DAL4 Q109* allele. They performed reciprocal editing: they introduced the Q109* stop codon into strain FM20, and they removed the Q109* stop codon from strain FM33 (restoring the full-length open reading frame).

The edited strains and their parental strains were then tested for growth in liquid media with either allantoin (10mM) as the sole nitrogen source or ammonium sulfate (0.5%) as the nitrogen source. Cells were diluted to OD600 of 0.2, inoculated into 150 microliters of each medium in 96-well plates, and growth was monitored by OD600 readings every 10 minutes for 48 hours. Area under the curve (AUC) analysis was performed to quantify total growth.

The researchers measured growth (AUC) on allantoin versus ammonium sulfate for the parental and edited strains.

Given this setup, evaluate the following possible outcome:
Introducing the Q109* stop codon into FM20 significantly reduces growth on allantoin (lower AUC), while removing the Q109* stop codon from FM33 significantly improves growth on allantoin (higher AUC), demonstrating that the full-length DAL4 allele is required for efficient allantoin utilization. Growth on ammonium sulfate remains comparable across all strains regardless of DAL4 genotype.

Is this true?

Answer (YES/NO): YES